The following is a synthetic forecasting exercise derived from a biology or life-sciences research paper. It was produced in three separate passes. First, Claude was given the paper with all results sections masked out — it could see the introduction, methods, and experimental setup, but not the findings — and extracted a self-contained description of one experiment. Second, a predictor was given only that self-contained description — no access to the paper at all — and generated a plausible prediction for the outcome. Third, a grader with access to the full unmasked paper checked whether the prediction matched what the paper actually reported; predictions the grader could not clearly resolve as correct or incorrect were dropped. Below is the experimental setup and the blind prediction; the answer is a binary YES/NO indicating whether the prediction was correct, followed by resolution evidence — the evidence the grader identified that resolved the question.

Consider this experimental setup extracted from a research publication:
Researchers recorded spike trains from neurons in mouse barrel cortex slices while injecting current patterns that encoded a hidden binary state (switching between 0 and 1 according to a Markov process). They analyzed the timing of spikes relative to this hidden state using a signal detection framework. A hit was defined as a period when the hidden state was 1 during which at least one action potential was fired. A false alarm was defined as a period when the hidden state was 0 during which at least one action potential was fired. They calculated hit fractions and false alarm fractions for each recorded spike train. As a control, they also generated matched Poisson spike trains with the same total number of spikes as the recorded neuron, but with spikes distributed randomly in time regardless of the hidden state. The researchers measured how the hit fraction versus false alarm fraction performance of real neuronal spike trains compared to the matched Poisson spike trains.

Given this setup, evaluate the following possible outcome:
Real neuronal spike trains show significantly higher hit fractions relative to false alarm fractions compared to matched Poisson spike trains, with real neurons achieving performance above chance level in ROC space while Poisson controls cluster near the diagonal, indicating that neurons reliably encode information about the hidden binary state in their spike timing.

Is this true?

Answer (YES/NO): NO